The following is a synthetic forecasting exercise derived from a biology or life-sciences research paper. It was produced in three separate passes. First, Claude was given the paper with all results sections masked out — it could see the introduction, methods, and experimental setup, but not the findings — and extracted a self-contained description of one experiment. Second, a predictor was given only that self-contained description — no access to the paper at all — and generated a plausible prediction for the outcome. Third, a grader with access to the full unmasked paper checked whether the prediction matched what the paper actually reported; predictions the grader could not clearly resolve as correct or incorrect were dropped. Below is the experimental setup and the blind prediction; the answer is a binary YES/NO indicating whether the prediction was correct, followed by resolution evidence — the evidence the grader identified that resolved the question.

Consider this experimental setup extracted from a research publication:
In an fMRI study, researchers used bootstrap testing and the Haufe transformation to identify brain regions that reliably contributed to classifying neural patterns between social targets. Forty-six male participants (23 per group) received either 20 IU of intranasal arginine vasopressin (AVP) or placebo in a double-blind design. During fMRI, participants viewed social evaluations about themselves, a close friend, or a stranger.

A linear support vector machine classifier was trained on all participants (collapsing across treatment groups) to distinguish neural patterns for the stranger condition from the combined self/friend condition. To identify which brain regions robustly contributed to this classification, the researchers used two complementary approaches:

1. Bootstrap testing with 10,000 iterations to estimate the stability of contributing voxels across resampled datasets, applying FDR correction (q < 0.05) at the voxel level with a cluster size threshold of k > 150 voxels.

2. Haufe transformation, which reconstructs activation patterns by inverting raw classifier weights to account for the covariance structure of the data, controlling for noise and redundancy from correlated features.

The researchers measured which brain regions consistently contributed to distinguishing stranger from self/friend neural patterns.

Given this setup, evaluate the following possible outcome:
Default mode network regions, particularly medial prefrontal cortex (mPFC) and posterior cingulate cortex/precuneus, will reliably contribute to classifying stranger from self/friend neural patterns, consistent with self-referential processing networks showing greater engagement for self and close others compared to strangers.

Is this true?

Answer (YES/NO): YES